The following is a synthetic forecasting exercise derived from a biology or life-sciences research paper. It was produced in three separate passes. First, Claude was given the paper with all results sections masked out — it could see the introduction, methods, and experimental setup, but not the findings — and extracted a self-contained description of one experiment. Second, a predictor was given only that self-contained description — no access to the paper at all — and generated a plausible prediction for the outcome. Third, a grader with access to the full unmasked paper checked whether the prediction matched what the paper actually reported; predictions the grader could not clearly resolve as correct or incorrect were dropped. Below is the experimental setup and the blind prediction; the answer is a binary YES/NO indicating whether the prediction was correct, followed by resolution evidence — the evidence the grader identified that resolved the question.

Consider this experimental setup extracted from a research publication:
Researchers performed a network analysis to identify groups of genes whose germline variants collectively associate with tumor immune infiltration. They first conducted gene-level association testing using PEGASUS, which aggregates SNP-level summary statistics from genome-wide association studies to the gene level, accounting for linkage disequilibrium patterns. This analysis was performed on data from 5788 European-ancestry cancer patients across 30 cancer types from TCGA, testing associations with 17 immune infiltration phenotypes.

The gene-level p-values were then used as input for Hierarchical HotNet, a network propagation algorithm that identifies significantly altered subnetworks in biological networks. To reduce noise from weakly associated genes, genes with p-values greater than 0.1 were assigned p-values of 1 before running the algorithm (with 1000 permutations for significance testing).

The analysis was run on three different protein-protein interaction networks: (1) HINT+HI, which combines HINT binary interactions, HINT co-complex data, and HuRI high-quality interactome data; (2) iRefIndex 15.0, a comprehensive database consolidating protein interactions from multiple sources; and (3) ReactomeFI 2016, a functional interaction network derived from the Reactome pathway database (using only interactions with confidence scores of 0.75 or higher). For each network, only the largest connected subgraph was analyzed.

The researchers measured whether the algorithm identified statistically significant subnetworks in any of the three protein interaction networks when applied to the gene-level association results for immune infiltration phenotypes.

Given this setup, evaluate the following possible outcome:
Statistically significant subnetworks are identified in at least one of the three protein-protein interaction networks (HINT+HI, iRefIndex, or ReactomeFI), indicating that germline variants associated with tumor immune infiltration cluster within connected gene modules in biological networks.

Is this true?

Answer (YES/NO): YES